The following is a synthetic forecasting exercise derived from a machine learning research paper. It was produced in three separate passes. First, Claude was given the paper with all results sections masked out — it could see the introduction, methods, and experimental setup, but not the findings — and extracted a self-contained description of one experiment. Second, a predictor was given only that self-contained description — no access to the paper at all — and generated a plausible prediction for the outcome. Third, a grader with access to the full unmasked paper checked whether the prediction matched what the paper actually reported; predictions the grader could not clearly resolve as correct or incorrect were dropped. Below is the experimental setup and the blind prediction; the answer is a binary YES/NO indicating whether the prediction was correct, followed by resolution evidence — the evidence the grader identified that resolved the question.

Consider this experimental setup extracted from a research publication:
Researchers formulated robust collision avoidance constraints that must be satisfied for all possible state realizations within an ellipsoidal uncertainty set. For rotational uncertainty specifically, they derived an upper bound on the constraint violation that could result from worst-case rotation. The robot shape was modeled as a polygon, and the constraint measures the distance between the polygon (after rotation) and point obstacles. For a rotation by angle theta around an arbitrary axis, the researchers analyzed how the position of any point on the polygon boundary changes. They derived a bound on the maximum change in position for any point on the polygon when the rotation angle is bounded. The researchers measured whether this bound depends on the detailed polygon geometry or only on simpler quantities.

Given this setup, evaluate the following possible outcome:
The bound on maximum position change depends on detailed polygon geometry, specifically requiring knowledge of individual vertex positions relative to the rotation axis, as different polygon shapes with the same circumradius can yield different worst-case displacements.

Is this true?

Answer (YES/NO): NO